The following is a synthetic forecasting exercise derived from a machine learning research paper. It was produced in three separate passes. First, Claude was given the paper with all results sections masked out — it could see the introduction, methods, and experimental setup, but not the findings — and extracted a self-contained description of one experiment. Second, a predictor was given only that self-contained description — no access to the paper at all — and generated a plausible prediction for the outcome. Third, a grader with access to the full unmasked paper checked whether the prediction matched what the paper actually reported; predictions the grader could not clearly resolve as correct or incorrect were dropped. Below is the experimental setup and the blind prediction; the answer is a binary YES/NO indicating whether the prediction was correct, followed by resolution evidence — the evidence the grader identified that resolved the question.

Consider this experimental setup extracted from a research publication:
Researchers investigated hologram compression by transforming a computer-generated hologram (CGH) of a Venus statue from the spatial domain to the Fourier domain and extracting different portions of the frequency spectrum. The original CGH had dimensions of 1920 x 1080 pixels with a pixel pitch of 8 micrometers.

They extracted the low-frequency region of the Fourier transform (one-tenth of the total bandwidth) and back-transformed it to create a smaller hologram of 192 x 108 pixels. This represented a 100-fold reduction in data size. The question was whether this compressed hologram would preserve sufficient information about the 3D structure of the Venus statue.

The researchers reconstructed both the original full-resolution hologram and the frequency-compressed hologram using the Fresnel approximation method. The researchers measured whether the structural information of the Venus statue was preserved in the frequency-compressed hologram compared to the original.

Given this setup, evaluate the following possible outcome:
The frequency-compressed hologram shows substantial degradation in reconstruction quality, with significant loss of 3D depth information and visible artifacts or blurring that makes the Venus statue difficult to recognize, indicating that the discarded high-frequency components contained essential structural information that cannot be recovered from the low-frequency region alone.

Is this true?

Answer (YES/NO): NO